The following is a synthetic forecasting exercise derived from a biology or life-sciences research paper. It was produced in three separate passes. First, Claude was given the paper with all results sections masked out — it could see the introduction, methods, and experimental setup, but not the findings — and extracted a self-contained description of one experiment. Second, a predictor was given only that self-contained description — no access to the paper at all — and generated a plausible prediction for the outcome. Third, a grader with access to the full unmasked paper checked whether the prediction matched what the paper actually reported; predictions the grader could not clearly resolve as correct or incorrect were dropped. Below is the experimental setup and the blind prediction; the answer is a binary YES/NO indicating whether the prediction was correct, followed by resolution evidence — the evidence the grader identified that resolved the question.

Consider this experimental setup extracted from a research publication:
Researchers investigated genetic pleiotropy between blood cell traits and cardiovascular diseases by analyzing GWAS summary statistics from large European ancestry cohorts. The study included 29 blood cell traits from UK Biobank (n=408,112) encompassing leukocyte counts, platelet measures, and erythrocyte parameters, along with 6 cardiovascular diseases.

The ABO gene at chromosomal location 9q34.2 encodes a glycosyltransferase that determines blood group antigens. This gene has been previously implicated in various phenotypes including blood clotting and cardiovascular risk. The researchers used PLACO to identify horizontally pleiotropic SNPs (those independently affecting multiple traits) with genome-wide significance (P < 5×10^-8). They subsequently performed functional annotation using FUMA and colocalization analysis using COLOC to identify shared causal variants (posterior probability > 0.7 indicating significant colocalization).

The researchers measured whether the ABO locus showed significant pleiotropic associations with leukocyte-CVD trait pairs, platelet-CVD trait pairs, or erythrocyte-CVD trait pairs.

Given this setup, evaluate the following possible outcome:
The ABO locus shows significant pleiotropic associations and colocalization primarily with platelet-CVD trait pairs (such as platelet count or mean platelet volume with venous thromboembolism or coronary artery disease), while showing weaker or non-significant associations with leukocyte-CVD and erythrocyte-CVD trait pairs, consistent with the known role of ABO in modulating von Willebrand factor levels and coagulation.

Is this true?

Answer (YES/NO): NO